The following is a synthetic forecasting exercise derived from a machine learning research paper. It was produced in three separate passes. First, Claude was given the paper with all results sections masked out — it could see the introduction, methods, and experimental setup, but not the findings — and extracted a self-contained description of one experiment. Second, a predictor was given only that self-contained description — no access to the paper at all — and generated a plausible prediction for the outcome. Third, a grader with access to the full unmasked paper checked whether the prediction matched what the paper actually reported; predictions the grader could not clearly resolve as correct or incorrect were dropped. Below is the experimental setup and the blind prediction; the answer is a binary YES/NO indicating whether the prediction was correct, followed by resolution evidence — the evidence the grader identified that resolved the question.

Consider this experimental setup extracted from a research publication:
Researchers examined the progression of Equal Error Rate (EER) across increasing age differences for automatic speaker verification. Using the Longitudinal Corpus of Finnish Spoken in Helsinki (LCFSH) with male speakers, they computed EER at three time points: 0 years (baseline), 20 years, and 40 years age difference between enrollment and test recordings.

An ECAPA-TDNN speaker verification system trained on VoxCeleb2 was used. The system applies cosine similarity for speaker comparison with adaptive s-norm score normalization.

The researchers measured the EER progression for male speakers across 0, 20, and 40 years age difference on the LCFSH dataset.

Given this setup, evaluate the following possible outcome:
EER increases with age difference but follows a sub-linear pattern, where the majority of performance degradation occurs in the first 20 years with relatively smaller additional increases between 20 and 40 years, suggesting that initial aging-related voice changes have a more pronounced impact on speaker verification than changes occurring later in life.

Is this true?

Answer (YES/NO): NO